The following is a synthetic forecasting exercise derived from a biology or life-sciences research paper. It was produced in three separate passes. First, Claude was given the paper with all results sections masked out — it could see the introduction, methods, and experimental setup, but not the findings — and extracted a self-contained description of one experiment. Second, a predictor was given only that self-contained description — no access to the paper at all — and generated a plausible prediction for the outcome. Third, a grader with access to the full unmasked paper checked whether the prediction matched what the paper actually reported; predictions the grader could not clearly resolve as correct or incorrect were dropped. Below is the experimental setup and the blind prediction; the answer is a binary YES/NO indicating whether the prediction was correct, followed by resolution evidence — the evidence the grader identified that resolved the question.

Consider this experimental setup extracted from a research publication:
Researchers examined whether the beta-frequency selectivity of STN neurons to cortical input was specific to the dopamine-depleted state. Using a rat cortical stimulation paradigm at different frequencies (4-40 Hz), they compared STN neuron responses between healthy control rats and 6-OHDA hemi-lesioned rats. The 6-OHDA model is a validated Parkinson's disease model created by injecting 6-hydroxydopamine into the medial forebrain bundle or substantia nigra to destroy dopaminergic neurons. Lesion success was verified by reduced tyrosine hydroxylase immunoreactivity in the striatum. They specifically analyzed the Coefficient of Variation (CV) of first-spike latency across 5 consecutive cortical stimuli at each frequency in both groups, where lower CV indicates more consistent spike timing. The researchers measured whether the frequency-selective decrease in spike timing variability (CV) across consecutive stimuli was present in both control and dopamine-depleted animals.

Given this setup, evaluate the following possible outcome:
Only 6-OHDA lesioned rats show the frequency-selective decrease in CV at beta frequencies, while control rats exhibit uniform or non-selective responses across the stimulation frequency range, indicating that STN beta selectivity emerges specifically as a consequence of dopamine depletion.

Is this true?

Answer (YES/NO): NO